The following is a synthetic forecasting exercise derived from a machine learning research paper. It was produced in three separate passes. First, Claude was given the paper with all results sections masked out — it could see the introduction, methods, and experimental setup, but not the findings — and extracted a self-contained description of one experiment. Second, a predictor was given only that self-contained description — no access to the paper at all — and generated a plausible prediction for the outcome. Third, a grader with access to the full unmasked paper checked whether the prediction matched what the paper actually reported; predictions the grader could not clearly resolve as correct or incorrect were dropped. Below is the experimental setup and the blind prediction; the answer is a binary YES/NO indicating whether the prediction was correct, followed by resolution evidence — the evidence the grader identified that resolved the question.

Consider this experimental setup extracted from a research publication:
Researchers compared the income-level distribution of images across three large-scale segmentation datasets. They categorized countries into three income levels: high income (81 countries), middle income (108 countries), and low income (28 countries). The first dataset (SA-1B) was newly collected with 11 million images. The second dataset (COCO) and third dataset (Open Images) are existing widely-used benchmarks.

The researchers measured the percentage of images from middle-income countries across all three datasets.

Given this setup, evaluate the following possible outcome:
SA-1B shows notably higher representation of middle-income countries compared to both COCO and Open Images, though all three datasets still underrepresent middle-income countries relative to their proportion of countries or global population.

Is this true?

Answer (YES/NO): YES